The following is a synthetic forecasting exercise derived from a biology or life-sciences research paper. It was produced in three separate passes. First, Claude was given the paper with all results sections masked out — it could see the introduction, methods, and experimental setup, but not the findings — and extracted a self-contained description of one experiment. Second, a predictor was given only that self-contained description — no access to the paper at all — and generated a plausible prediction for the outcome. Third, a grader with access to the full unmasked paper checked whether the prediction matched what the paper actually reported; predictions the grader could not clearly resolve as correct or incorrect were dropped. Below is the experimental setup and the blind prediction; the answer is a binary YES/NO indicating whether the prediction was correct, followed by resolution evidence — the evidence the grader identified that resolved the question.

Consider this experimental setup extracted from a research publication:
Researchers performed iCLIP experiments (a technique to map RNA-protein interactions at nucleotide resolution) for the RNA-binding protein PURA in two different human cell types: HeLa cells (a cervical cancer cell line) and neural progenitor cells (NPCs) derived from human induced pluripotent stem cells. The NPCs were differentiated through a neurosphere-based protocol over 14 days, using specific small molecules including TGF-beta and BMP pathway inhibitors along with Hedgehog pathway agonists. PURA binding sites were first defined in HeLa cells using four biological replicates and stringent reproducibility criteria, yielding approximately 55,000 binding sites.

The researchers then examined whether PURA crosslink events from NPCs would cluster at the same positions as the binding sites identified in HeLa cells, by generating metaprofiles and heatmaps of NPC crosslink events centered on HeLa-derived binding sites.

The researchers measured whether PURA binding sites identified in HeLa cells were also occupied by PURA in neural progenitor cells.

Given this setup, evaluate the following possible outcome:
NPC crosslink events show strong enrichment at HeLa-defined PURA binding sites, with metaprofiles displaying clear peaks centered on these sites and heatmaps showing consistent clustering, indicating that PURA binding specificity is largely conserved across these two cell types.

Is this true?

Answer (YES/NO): YES